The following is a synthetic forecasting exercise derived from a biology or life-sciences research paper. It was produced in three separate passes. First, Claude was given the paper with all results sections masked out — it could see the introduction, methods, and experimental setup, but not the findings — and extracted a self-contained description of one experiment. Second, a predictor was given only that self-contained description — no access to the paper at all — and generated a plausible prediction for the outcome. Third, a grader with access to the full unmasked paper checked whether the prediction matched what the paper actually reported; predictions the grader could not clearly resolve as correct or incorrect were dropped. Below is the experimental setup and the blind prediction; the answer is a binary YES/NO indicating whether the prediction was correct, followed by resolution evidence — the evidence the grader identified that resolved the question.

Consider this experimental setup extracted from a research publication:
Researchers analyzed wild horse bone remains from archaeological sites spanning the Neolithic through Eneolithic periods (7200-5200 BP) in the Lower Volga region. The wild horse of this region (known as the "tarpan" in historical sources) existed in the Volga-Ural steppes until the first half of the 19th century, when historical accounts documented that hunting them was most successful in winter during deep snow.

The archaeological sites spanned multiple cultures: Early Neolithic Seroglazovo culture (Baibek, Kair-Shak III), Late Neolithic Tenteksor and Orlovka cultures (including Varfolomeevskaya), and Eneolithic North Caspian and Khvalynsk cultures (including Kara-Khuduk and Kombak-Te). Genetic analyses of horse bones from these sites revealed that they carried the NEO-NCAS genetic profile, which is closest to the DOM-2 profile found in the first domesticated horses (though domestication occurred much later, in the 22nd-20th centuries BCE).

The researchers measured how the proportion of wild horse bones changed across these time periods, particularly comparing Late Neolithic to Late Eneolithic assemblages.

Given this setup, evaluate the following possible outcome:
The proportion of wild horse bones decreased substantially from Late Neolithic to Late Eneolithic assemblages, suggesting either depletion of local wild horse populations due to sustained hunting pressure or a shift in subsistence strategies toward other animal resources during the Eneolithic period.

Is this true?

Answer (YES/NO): YES